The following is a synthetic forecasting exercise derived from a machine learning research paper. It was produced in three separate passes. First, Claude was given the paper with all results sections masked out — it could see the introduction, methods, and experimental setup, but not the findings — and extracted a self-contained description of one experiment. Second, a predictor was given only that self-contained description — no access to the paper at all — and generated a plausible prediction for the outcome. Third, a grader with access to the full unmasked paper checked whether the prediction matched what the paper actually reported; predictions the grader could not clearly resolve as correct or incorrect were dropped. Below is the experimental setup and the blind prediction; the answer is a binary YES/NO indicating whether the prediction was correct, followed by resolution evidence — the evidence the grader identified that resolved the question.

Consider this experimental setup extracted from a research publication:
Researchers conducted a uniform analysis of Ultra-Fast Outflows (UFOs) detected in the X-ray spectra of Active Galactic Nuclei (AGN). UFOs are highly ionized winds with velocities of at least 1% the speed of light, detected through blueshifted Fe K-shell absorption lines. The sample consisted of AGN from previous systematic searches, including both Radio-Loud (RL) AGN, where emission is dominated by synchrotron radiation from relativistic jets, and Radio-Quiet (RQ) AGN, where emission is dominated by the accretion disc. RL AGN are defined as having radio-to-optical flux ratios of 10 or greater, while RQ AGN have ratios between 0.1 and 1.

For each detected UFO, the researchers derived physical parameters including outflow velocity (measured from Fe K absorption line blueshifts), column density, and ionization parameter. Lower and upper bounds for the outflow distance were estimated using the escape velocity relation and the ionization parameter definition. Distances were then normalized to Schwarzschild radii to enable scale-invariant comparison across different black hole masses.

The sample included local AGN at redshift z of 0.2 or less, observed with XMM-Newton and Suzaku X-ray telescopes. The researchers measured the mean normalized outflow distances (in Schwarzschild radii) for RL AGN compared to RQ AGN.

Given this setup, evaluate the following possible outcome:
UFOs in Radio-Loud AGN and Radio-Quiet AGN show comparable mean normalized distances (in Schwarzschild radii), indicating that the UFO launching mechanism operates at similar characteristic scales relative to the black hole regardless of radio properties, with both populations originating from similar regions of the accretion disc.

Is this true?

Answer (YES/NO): YES